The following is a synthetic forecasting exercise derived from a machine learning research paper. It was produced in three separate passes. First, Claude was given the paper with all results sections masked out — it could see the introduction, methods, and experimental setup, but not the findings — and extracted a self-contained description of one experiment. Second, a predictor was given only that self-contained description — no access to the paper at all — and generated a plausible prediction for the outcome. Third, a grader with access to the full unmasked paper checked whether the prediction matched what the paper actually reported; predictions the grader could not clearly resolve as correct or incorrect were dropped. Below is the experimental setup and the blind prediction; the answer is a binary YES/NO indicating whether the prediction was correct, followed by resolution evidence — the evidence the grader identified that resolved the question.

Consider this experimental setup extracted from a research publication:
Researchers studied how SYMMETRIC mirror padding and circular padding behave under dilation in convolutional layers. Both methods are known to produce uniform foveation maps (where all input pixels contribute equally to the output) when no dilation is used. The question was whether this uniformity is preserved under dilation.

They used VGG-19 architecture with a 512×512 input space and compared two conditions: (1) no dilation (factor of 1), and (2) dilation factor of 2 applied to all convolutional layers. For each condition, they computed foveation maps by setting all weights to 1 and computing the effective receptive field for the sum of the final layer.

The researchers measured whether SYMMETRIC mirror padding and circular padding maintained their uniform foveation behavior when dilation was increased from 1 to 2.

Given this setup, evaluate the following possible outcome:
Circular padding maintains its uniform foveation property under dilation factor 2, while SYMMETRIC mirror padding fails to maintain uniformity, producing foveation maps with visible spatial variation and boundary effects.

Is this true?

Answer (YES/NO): NO